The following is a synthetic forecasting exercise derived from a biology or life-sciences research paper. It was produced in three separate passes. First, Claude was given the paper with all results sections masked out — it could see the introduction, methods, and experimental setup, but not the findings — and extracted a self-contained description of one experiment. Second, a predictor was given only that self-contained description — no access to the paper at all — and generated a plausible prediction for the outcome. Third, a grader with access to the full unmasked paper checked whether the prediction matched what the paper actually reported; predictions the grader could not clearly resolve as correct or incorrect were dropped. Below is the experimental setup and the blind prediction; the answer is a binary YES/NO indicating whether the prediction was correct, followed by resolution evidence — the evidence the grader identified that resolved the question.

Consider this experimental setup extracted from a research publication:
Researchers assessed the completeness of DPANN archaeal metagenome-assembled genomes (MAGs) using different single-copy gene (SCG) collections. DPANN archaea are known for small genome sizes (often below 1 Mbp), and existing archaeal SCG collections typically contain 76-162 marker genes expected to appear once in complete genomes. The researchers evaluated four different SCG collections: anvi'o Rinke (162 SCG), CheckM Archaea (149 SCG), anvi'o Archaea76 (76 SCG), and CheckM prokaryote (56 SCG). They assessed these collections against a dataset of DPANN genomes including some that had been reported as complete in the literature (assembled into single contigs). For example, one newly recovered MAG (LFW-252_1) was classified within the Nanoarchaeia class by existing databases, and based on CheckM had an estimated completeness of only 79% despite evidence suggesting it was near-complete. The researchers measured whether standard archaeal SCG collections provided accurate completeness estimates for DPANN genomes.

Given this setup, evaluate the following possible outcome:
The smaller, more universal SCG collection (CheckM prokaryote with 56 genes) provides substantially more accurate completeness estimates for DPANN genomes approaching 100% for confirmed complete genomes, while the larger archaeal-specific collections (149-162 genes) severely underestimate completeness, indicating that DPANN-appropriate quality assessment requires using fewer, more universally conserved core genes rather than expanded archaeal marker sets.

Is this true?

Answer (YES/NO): NO